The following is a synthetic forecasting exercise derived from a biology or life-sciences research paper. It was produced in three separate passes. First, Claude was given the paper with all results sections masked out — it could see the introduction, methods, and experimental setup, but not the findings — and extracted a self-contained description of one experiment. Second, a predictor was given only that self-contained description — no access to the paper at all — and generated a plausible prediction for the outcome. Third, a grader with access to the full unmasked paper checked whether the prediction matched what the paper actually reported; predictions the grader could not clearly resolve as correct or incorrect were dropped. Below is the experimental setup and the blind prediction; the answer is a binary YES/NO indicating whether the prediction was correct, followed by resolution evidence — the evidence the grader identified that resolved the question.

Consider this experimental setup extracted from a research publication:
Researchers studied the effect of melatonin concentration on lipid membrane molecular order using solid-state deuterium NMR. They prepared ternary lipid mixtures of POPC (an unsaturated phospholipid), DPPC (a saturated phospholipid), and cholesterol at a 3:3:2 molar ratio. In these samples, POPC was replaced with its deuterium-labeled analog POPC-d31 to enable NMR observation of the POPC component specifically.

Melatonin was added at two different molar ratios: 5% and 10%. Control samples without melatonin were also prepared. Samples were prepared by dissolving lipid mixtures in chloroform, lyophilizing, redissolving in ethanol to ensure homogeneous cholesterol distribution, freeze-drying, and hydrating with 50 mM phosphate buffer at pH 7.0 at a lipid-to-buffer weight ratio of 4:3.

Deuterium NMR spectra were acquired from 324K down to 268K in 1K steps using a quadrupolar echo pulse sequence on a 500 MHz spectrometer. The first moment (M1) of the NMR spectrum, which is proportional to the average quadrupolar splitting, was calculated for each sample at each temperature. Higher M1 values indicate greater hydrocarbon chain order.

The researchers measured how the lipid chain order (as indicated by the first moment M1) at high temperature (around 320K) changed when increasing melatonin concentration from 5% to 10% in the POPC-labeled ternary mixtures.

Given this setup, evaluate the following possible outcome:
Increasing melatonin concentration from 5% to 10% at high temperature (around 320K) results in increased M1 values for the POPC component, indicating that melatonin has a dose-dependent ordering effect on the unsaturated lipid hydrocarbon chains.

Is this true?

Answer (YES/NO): NO